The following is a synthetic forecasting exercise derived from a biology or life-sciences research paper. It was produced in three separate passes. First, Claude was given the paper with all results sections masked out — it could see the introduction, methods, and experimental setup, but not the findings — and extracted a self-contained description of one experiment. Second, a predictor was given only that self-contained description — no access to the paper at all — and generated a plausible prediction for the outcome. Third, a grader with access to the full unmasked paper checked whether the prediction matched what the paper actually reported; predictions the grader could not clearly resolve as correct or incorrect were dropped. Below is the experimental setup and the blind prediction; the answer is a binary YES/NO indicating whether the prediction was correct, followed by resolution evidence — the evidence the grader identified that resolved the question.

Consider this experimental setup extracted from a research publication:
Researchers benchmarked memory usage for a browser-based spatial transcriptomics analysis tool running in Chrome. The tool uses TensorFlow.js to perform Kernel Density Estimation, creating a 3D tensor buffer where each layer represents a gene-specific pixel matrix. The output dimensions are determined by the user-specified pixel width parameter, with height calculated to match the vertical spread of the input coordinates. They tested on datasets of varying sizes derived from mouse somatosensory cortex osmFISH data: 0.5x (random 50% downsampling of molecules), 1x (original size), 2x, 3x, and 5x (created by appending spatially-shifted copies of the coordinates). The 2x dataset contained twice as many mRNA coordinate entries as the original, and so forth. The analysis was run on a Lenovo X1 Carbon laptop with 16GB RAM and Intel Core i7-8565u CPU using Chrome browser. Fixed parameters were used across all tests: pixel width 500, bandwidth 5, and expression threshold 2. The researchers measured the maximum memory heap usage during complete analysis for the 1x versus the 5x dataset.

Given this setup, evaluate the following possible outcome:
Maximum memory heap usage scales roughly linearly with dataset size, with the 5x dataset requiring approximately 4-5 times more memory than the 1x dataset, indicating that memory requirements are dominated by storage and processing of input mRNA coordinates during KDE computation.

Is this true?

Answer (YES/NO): YES